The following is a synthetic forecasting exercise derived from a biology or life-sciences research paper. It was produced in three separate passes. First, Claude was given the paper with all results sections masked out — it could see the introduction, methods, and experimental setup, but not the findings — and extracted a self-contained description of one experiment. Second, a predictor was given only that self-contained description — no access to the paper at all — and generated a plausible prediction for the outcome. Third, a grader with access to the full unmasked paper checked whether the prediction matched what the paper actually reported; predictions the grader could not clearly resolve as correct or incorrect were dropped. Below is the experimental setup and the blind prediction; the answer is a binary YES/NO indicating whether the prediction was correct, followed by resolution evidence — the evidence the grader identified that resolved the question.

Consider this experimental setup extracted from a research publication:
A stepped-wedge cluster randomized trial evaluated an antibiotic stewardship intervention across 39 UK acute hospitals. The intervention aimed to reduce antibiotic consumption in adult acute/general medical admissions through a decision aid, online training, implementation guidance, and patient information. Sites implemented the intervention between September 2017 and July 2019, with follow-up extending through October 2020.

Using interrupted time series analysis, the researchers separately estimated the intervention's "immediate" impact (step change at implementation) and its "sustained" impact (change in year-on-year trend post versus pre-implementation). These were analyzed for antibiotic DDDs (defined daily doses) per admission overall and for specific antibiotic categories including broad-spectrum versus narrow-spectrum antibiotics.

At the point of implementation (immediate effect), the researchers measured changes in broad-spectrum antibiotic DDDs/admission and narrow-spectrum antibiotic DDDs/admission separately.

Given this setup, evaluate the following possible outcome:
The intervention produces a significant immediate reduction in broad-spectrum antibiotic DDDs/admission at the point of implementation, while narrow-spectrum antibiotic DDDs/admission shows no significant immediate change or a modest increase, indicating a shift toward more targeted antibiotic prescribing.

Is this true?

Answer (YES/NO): YES